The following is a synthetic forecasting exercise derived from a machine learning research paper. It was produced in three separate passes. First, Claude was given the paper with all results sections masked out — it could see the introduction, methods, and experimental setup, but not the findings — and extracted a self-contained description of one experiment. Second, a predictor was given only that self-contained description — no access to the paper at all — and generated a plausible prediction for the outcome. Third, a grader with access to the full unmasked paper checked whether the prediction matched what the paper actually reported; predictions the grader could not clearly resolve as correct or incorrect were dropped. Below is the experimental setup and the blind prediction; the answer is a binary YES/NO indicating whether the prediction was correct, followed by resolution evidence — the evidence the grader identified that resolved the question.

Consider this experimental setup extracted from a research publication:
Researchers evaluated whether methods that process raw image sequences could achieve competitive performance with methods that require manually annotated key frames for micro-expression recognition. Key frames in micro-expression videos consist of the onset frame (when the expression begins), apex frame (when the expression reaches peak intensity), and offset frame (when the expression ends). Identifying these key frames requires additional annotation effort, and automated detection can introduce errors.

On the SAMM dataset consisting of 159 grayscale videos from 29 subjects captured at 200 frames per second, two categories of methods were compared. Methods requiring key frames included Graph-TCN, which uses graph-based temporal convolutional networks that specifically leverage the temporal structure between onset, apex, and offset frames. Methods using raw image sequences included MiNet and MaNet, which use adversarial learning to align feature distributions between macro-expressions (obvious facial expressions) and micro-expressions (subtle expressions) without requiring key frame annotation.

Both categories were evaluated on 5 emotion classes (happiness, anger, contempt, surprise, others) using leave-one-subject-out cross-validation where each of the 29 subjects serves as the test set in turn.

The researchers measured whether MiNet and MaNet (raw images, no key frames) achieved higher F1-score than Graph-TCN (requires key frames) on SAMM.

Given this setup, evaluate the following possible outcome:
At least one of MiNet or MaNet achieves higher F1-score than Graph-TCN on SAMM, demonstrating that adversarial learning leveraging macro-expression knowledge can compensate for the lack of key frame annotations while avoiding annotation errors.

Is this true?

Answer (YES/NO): YES